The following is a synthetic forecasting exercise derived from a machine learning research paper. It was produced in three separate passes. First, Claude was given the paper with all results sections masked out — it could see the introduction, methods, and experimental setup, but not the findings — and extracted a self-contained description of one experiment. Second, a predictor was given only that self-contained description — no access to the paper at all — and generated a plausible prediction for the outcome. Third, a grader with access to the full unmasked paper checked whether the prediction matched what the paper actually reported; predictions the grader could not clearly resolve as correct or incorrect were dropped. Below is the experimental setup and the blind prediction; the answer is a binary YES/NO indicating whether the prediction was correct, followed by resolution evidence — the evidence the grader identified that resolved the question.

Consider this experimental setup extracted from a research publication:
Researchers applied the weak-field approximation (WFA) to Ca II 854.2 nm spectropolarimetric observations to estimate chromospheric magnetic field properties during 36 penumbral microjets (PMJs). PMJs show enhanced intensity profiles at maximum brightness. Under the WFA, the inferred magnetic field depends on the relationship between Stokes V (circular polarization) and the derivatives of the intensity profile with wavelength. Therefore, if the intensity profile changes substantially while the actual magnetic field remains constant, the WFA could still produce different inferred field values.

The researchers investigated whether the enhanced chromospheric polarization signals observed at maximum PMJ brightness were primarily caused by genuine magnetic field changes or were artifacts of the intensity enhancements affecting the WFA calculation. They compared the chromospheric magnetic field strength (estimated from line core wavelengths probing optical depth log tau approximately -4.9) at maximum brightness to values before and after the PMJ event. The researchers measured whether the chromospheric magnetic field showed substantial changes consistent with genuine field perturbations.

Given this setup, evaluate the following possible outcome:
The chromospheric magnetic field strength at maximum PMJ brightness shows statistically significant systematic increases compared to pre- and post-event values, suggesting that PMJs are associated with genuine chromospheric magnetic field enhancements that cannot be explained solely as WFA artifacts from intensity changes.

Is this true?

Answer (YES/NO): NO